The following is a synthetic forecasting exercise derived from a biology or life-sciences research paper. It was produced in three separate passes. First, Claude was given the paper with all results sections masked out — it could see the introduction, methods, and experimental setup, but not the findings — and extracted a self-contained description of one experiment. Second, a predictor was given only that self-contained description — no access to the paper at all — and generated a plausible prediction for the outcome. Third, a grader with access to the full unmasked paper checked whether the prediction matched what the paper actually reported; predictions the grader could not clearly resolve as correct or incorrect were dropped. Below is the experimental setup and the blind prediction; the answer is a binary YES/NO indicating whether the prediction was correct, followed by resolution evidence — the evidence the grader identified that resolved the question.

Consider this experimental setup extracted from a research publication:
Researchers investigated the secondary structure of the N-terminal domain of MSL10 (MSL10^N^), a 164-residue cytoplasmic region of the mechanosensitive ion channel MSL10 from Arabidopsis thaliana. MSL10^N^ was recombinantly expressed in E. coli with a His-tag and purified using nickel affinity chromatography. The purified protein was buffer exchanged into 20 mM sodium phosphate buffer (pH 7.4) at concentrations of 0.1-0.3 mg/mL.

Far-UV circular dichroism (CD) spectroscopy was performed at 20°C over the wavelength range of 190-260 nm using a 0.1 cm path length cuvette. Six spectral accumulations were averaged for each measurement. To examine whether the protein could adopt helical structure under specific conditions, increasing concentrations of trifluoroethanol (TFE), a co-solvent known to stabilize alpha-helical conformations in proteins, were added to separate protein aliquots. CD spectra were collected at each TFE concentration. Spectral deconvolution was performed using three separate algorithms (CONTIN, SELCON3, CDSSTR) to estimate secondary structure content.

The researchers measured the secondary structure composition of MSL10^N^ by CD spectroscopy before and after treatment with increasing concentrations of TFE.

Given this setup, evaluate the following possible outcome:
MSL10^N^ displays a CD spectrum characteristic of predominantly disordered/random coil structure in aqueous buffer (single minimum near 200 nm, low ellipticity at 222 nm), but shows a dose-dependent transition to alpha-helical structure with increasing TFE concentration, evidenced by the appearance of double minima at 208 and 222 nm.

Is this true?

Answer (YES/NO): YES